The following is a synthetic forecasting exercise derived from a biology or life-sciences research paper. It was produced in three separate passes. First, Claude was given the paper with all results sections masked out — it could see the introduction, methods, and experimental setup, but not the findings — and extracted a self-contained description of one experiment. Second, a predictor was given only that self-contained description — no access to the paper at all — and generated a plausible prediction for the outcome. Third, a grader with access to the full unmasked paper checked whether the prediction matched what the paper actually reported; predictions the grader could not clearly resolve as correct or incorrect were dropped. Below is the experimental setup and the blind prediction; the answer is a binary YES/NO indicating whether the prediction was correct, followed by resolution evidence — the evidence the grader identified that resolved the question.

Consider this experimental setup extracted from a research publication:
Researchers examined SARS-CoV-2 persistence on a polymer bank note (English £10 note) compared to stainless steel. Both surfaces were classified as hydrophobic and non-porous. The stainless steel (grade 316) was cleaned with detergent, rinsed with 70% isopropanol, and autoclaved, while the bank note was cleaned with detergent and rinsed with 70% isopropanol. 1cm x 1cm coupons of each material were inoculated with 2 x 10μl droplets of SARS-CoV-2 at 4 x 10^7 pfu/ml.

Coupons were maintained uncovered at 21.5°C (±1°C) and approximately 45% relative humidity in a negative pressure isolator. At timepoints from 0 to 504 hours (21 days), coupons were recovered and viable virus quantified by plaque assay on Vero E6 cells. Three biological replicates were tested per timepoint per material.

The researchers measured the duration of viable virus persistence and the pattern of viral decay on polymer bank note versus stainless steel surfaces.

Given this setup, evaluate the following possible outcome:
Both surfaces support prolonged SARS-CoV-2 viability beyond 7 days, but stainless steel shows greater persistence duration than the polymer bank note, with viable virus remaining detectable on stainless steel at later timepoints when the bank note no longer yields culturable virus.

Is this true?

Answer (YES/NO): NO